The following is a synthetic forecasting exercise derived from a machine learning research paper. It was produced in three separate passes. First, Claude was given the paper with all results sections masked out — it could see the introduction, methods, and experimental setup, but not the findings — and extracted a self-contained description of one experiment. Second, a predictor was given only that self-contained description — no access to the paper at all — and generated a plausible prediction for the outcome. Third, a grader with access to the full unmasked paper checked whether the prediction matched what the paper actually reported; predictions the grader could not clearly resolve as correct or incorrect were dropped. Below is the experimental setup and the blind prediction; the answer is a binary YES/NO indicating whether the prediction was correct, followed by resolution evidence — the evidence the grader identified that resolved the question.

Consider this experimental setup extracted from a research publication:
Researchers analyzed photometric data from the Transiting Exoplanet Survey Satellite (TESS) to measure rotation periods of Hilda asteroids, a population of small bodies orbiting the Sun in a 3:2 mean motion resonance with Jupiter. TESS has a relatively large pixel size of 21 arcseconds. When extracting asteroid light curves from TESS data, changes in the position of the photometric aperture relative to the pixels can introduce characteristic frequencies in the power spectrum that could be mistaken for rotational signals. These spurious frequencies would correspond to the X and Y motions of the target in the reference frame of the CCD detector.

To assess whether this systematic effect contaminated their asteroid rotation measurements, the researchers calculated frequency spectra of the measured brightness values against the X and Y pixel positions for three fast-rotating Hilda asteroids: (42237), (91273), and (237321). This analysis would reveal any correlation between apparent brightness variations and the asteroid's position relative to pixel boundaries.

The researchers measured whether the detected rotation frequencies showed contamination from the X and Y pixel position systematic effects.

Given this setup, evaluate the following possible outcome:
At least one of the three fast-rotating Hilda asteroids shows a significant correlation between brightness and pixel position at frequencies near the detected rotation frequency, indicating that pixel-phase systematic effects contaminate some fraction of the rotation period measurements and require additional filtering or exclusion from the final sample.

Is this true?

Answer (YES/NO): NO